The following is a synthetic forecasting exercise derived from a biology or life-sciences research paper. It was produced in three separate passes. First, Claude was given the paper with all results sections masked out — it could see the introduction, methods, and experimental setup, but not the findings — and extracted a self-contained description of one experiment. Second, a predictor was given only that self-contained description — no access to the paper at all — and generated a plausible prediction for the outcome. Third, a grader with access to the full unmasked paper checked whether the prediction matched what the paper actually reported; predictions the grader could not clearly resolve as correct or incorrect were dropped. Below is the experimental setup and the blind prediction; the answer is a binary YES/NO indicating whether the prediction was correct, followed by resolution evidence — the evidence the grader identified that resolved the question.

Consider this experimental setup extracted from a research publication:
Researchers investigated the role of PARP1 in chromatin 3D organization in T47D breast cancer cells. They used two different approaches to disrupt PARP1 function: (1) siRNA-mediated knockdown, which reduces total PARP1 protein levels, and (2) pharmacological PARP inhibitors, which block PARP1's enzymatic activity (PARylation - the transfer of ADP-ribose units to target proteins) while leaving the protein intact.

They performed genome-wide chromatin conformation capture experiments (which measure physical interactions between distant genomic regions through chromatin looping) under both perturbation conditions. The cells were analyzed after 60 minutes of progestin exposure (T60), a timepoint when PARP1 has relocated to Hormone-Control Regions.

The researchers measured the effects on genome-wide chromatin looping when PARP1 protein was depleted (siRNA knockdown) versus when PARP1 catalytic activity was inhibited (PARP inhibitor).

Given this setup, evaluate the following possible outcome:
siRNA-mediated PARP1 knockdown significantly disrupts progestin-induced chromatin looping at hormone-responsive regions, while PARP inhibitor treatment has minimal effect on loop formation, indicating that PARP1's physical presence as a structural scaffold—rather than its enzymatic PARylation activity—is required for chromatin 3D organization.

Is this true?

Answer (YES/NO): NO